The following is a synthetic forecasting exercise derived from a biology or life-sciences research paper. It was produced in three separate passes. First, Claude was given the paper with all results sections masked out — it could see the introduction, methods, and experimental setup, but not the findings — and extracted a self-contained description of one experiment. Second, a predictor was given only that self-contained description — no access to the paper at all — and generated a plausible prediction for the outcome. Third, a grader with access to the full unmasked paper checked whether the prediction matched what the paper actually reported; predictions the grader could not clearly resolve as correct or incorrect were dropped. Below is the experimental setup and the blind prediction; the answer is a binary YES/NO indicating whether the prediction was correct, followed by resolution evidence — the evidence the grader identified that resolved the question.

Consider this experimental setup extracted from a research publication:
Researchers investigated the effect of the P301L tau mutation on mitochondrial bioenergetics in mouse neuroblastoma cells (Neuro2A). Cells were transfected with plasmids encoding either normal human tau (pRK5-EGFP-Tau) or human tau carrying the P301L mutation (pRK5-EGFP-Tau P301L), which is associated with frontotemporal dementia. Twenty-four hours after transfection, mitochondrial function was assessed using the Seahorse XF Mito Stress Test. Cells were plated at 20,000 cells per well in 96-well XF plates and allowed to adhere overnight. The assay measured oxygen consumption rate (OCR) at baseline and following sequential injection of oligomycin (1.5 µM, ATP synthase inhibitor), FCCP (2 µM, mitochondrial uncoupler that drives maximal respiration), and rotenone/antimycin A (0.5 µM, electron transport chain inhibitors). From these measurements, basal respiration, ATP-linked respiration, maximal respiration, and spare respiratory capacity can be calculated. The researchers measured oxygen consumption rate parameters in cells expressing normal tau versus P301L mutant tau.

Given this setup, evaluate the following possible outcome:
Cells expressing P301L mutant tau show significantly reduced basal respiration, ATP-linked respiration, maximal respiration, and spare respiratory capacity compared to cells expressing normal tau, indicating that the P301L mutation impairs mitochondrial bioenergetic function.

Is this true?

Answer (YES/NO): NO